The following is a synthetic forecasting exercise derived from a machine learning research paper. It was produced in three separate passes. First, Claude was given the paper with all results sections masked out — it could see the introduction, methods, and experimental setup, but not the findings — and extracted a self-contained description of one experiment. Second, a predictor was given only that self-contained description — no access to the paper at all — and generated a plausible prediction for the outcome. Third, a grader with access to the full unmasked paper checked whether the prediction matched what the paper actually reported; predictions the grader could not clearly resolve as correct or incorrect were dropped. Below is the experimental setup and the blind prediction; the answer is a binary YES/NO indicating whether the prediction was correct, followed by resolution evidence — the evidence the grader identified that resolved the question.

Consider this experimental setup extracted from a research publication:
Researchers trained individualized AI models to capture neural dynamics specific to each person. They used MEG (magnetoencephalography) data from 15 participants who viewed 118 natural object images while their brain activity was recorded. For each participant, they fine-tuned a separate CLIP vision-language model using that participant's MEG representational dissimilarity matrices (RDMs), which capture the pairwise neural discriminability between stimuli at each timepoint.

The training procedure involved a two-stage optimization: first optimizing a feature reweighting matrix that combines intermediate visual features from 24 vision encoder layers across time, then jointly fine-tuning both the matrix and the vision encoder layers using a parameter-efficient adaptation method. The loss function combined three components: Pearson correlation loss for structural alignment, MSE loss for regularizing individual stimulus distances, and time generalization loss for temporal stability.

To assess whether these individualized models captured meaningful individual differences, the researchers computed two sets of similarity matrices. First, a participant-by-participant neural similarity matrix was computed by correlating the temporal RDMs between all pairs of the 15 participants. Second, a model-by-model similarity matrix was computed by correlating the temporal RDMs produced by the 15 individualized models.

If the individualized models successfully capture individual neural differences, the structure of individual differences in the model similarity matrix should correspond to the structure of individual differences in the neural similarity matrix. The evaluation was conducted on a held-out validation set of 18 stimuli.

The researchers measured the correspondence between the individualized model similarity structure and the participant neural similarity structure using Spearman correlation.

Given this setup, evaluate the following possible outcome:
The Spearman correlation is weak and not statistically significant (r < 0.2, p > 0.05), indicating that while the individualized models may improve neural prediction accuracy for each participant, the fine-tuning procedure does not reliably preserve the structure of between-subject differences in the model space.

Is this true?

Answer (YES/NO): NO